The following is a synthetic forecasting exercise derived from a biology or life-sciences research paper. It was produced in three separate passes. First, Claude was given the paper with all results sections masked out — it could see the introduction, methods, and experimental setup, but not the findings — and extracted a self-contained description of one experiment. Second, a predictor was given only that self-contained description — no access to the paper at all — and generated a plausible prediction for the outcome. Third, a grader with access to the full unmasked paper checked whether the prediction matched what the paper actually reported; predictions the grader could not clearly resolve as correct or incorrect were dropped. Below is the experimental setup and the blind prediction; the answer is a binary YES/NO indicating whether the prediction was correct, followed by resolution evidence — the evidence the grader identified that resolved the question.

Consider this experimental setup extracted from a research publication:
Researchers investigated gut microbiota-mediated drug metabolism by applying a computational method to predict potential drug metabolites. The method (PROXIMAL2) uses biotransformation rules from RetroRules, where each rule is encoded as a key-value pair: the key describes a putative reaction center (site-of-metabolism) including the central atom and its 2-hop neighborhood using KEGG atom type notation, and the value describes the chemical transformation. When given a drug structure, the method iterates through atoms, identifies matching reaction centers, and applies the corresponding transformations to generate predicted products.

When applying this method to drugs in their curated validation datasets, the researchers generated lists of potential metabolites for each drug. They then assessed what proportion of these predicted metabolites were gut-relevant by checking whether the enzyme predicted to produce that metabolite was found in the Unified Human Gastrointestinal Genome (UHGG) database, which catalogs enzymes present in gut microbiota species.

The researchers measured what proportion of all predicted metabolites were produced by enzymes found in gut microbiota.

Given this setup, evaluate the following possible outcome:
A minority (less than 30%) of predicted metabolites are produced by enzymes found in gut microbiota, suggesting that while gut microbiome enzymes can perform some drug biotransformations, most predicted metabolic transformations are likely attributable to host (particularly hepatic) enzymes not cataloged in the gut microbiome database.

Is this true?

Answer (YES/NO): NO